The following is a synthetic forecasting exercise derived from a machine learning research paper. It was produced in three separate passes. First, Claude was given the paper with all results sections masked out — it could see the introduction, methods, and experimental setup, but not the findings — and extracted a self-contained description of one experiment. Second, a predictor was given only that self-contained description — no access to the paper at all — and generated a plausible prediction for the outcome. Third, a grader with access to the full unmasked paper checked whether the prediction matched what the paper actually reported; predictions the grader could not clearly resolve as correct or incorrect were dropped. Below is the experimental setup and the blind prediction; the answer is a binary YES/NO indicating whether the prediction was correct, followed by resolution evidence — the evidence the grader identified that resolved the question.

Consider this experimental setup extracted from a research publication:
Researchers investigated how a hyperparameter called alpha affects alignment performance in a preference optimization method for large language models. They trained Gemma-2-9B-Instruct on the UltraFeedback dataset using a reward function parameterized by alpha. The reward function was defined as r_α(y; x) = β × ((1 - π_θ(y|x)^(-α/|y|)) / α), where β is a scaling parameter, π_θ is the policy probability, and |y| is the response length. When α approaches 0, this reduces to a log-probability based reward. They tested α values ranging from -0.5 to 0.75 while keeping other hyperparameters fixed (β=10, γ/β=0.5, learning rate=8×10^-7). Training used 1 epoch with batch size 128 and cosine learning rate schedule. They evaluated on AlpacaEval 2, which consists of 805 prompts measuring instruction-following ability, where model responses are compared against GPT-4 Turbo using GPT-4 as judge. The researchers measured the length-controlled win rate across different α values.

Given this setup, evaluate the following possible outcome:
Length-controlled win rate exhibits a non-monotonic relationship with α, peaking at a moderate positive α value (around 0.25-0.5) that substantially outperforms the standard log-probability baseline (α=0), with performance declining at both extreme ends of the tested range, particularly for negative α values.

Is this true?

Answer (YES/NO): NO